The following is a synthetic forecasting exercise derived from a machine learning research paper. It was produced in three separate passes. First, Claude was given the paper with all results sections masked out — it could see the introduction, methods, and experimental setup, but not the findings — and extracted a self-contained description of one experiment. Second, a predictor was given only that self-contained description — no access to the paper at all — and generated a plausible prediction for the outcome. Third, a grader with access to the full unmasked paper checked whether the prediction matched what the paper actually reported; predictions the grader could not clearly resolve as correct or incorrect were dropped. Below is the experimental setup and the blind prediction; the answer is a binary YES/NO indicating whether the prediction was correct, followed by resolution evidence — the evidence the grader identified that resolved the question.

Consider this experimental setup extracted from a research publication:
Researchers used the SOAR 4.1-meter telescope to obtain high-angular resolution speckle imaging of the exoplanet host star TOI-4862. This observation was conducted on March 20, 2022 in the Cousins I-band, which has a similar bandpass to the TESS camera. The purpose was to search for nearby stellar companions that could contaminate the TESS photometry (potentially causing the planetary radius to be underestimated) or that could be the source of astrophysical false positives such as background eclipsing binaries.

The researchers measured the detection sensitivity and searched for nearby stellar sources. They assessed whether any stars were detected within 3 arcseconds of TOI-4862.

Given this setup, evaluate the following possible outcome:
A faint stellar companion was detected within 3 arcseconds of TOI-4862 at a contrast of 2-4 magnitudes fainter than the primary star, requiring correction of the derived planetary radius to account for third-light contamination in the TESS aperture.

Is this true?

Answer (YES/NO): NO